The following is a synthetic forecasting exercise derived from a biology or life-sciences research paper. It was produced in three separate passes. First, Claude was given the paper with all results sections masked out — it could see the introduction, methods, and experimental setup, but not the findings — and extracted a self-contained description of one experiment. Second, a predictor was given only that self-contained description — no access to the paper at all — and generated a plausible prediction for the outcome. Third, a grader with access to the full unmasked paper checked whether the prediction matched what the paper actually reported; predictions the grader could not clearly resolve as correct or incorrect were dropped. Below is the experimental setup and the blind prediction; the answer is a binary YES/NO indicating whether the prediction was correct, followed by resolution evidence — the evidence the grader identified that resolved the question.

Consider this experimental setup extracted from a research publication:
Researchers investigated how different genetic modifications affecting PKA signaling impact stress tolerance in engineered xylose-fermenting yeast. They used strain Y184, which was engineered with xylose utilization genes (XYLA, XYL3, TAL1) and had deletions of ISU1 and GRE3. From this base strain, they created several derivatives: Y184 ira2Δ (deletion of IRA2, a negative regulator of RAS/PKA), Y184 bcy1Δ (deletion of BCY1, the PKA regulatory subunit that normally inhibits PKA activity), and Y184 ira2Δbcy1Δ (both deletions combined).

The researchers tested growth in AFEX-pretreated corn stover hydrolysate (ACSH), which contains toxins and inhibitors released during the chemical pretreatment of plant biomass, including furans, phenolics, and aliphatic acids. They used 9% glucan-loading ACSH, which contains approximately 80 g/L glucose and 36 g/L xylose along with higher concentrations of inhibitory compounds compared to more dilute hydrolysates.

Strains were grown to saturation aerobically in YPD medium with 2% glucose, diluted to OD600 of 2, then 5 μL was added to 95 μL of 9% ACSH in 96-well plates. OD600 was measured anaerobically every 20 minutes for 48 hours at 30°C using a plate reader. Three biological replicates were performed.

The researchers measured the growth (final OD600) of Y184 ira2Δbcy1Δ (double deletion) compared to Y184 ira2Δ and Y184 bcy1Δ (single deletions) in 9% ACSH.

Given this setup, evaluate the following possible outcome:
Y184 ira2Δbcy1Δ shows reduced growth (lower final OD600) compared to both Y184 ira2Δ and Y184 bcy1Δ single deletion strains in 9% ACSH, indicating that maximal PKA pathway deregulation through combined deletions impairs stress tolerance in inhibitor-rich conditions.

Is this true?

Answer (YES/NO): YES